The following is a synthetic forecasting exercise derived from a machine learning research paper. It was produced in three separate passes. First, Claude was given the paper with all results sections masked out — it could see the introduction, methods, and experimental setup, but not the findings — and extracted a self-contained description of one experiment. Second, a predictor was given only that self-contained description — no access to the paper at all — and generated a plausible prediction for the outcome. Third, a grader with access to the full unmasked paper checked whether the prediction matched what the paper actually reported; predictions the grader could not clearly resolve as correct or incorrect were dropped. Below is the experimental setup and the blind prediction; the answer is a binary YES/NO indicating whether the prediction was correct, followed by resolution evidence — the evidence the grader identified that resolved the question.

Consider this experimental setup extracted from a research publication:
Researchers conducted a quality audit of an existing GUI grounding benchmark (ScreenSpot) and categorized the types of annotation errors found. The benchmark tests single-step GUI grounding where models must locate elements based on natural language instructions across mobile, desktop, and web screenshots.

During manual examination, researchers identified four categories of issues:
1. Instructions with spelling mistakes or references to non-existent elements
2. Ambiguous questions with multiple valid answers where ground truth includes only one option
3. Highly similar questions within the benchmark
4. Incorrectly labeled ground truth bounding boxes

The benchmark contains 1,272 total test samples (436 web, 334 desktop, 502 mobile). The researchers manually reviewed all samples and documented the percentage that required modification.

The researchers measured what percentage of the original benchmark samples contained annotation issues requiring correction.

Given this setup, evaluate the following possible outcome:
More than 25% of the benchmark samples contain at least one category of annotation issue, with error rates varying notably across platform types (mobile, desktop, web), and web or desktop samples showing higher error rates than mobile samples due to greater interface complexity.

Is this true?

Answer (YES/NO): NO